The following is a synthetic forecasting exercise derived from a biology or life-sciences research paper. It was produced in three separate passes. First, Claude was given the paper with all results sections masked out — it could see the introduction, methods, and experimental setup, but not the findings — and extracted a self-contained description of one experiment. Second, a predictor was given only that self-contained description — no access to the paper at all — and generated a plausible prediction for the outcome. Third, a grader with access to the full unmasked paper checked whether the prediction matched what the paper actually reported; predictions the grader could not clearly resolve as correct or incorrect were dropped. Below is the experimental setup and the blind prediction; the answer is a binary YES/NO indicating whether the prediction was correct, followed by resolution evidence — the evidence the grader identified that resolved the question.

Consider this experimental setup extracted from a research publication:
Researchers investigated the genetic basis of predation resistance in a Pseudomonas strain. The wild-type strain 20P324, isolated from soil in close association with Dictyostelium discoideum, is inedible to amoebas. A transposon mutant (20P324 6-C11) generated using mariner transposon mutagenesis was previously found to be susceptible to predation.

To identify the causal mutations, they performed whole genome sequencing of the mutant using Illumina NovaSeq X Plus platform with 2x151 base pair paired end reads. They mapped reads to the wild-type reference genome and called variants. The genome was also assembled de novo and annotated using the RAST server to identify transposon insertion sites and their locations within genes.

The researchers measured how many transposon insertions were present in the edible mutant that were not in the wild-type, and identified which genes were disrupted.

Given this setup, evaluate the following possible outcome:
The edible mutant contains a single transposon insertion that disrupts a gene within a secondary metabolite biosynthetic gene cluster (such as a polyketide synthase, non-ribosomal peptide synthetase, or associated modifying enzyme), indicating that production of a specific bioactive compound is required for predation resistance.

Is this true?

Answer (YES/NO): NO